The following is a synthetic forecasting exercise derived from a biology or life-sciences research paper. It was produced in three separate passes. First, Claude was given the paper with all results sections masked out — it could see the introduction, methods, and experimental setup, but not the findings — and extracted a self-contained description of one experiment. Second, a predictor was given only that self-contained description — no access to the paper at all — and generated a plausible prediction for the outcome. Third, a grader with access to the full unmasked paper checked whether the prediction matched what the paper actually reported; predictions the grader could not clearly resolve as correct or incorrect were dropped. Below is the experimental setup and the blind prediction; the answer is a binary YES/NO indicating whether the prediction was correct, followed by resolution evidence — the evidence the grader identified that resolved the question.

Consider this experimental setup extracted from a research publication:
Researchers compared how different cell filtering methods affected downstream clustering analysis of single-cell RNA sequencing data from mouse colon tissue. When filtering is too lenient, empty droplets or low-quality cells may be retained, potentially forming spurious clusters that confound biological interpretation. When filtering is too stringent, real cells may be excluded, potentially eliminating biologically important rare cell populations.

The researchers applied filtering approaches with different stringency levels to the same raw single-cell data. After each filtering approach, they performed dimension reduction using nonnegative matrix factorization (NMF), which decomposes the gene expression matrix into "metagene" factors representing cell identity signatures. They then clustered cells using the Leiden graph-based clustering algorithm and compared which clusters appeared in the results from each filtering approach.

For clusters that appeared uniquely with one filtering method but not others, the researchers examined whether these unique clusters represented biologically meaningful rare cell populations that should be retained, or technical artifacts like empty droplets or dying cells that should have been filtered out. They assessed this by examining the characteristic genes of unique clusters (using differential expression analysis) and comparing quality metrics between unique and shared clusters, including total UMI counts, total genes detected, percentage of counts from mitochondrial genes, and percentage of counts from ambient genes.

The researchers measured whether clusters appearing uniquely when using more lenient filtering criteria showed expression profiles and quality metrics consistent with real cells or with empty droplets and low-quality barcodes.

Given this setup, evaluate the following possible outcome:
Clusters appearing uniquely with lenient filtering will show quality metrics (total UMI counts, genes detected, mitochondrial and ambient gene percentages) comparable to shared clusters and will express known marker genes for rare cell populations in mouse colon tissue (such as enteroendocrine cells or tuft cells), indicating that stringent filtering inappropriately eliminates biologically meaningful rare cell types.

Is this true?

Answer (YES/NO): NO